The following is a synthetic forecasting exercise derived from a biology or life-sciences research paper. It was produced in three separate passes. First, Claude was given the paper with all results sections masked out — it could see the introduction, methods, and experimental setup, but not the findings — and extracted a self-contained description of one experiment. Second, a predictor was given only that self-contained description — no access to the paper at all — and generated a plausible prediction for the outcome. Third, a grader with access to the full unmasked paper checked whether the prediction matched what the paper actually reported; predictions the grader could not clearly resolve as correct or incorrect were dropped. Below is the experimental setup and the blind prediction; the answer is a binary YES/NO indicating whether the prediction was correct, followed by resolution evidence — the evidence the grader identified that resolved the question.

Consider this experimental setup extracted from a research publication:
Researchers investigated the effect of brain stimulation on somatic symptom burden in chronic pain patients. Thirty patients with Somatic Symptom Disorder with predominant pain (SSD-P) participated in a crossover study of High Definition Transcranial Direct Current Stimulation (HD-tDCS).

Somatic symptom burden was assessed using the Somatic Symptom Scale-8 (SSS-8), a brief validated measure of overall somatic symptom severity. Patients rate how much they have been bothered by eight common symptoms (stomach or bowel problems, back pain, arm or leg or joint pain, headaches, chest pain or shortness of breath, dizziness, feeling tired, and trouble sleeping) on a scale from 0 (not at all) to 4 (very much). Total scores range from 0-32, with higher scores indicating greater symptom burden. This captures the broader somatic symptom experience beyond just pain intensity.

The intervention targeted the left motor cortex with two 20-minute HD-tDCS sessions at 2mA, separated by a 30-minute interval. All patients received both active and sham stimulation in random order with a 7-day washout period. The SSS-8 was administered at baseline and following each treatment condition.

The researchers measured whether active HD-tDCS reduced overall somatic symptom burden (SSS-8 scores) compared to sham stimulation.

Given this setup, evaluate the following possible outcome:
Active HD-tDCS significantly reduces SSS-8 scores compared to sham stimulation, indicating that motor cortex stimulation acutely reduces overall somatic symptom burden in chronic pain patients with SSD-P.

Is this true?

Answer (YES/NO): YES